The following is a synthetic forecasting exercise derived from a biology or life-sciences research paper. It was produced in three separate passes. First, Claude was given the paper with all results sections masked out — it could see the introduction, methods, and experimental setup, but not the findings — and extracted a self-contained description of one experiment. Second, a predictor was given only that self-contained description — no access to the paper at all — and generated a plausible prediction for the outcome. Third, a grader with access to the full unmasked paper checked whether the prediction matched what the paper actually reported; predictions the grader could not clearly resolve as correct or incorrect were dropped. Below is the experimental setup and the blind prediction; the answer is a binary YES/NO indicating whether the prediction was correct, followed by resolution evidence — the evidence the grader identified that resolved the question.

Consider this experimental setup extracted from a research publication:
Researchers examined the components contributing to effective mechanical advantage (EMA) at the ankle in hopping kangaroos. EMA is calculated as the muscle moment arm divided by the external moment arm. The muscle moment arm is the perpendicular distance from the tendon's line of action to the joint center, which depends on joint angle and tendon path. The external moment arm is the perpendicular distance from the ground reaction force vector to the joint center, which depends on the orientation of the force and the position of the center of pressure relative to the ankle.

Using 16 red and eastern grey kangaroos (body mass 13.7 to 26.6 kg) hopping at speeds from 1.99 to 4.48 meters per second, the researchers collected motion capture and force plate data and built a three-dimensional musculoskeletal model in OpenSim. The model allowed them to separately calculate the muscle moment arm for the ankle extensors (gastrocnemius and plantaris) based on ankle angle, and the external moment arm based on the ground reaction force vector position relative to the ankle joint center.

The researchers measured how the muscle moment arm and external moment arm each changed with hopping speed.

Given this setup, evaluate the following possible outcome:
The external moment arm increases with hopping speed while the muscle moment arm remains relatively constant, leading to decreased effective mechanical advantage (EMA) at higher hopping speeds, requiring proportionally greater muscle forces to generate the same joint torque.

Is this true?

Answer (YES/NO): NO